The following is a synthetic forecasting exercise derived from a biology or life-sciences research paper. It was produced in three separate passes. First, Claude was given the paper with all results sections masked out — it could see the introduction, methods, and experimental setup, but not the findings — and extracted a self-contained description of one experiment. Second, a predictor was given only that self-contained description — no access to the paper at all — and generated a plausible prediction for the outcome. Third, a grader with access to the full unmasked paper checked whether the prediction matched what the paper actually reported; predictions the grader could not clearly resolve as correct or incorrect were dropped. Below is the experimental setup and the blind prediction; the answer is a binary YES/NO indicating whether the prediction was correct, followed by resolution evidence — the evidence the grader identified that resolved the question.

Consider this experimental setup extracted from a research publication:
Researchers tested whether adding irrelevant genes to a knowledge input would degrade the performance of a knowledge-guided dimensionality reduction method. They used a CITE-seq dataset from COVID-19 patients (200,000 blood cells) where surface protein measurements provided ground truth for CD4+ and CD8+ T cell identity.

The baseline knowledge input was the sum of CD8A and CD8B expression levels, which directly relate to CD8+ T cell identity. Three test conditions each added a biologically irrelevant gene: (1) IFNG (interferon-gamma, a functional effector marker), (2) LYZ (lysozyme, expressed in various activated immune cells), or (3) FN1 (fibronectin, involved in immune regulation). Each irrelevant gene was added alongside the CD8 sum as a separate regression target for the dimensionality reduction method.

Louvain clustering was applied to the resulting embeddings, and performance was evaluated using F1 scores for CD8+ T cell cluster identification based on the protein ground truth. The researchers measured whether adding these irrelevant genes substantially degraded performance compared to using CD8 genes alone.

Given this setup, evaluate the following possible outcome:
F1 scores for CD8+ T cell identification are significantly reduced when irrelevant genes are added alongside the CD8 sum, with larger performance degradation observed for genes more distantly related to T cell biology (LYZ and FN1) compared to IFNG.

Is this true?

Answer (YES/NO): NO